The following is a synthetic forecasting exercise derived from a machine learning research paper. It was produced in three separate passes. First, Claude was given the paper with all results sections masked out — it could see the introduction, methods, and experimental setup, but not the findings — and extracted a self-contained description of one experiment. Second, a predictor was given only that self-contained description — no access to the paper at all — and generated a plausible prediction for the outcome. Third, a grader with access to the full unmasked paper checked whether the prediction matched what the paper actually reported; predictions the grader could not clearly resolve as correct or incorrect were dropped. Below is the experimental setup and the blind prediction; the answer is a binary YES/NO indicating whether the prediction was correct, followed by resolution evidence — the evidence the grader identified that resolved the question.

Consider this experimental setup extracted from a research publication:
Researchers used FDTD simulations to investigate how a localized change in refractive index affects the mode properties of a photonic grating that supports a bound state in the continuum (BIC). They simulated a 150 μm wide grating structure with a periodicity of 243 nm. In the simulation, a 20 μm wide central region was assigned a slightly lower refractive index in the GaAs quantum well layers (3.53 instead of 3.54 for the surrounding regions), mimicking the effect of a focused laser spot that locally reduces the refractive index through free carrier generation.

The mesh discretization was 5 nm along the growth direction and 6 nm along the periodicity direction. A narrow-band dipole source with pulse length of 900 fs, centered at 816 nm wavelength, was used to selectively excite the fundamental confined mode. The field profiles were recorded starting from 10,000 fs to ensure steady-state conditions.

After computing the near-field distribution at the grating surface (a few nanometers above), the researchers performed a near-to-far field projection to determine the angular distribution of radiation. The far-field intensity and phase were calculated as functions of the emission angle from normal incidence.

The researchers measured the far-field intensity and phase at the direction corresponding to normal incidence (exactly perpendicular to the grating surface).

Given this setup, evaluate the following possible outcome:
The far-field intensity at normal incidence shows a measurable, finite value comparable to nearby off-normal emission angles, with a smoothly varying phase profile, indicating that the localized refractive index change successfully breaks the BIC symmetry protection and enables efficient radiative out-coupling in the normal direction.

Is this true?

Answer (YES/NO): NO